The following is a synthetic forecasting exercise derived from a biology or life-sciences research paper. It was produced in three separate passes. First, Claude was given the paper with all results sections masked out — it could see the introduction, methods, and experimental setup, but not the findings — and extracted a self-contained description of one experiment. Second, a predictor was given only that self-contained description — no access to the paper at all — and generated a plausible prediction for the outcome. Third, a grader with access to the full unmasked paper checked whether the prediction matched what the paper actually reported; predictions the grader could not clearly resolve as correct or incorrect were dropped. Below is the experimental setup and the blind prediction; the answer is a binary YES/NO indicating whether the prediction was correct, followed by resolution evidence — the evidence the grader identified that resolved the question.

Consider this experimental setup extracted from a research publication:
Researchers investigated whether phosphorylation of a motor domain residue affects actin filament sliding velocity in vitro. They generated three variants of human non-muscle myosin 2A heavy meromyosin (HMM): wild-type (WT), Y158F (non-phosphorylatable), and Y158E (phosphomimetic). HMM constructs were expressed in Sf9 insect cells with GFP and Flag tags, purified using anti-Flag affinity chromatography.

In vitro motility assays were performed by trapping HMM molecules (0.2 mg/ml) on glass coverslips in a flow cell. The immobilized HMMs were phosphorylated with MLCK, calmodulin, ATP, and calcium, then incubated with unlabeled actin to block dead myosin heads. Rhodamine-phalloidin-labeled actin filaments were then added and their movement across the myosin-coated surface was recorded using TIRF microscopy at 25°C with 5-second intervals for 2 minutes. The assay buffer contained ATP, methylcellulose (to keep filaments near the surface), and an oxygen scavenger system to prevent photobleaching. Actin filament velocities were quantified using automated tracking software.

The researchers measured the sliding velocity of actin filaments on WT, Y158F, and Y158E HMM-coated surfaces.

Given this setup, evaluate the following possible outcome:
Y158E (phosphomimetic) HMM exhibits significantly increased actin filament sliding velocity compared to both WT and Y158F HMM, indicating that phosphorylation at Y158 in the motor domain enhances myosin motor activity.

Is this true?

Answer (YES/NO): NO